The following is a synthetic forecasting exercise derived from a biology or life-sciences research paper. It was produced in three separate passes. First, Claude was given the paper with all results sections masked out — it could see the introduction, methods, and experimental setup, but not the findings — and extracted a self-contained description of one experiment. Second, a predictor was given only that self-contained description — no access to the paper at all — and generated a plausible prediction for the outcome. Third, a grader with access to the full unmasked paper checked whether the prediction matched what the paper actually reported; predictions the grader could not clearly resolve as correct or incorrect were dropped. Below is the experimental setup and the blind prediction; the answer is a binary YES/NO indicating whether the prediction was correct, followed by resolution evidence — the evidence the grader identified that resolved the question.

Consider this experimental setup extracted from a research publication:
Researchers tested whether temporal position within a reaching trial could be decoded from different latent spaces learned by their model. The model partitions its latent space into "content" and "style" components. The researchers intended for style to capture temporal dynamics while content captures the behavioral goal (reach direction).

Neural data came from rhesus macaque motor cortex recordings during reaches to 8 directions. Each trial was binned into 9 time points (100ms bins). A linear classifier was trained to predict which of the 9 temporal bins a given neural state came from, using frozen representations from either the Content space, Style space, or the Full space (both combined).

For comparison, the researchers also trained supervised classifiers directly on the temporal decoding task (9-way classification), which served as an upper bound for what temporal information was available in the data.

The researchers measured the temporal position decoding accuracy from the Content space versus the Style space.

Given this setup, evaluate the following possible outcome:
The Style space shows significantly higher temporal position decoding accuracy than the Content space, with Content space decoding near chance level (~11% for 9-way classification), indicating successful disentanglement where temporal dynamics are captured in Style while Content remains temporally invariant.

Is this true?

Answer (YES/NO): YES